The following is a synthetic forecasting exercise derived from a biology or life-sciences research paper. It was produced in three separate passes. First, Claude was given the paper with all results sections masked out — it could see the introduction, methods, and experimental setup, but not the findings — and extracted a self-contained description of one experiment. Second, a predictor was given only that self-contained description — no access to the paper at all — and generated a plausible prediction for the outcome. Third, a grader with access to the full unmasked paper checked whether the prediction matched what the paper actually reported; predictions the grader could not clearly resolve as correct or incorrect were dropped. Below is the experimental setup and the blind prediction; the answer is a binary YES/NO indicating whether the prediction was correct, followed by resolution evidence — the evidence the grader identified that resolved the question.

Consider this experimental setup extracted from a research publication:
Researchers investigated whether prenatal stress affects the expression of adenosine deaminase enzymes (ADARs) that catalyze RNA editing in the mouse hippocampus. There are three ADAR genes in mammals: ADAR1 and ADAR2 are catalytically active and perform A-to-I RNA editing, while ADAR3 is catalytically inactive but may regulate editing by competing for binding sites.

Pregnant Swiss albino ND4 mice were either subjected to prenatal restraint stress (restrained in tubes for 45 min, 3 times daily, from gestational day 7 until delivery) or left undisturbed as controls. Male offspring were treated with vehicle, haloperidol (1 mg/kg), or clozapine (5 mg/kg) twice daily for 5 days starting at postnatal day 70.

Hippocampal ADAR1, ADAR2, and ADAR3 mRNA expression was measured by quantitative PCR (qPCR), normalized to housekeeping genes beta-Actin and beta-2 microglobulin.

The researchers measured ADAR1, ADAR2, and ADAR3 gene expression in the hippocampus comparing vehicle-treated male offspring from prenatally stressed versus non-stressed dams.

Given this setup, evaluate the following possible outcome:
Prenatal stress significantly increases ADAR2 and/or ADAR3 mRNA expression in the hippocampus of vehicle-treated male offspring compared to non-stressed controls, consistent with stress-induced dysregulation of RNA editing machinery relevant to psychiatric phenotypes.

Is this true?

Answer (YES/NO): NO